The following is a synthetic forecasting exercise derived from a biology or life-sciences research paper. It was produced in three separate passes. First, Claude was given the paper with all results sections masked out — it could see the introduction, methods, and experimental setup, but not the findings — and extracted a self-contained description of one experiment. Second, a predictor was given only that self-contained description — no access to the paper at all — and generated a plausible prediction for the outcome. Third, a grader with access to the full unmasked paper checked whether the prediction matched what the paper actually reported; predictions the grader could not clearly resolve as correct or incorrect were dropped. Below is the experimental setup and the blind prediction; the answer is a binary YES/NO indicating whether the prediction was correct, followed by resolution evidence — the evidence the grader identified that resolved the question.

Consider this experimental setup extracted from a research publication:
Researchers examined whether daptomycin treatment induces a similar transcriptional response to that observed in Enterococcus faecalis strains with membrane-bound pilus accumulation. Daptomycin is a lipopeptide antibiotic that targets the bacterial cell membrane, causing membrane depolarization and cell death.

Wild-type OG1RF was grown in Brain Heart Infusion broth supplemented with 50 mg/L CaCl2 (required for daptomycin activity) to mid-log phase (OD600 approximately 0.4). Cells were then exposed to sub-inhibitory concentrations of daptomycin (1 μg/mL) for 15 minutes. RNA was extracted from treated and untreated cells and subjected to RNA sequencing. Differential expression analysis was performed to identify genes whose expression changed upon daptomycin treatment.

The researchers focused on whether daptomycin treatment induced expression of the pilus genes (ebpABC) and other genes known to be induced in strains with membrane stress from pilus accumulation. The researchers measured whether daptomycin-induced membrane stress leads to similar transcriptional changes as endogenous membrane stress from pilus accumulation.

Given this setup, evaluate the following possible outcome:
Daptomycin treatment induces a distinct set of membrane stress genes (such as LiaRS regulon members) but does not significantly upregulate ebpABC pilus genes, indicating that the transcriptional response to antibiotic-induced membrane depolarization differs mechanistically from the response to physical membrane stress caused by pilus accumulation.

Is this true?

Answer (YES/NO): NO